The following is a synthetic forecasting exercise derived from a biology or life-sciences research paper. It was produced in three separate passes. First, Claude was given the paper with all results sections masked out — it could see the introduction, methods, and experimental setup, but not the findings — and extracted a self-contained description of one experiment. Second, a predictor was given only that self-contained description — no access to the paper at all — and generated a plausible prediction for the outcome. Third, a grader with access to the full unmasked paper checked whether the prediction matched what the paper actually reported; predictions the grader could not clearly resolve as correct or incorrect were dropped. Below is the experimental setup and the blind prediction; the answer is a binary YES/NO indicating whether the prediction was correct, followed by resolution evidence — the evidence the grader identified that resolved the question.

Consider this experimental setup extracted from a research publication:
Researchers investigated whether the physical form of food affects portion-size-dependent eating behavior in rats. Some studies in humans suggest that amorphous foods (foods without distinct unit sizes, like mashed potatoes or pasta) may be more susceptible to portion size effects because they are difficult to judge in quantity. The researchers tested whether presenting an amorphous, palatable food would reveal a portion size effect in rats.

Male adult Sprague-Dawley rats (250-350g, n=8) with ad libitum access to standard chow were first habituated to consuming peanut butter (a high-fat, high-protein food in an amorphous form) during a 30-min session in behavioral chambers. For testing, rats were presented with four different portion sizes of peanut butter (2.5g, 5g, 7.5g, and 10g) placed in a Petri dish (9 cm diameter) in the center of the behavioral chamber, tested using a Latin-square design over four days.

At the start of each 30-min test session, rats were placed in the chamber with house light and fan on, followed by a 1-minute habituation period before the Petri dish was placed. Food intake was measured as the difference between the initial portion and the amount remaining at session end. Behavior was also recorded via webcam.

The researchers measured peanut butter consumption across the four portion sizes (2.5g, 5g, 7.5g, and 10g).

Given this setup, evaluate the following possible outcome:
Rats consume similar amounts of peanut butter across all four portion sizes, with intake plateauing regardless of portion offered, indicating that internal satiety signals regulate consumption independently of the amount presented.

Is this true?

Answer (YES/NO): YES